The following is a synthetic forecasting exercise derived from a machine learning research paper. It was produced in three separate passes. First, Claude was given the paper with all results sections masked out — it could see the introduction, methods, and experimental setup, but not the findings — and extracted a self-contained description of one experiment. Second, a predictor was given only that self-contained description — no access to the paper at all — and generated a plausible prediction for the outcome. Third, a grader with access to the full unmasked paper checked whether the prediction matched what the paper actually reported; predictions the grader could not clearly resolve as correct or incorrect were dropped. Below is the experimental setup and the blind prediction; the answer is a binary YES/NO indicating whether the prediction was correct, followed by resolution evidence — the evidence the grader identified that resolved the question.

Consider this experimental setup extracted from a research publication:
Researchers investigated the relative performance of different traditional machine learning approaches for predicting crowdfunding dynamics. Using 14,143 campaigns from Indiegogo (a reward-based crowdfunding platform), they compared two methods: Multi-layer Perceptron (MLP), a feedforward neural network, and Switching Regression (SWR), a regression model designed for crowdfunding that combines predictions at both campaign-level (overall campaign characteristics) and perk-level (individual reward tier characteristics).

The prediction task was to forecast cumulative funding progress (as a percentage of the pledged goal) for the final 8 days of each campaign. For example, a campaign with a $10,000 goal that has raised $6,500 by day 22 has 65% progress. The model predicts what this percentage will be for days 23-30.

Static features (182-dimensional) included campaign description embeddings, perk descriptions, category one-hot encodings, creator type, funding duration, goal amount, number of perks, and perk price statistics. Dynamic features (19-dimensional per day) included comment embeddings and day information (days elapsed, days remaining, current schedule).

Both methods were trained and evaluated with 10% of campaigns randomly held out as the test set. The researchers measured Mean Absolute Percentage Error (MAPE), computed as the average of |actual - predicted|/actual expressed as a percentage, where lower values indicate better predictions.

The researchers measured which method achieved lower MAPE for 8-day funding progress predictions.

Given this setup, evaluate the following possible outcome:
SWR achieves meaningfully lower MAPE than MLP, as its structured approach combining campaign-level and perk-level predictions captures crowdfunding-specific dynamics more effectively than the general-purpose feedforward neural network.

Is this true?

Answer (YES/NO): NO